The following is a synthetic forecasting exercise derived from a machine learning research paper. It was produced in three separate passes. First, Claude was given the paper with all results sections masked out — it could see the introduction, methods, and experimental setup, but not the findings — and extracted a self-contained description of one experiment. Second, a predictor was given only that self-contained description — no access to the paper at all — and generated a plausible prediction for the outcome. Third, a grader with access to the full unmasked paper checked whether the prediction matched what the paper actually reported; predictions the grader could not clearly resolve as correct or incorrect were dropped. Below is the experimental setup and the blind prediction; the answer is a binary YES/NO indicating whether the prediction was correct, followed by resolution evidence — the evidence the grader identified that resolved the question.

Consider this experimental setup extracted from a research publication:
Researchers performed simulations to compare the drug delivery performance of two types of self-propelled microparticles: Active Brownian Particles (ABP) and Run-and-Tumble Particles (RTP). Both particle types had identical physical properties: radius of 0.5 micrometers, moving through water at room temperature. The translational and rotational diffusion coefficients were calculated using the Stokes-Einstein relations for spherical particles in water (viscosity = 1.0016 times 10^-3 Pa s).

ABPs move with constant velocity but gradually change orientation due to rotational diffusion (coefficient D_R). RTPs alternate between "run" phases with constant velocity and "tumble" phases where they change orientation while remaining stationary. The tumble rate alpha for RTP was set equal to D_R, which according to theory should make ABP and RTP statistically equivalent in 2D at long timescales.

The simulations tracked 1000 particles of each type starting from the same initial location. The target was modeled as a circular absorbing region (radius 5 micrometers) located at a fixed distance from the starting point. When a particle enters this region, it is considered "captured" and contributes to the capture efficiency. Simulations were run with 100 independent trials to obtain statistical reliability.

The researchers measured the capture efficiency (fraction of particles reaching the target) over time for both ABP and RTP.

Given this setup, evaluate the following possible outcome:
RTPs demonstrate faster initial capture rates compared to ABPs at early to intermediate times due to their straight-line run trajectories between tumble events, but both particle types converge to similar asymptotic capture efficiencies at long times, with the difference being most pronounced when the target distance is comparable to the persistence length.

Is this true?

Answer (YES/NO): NO